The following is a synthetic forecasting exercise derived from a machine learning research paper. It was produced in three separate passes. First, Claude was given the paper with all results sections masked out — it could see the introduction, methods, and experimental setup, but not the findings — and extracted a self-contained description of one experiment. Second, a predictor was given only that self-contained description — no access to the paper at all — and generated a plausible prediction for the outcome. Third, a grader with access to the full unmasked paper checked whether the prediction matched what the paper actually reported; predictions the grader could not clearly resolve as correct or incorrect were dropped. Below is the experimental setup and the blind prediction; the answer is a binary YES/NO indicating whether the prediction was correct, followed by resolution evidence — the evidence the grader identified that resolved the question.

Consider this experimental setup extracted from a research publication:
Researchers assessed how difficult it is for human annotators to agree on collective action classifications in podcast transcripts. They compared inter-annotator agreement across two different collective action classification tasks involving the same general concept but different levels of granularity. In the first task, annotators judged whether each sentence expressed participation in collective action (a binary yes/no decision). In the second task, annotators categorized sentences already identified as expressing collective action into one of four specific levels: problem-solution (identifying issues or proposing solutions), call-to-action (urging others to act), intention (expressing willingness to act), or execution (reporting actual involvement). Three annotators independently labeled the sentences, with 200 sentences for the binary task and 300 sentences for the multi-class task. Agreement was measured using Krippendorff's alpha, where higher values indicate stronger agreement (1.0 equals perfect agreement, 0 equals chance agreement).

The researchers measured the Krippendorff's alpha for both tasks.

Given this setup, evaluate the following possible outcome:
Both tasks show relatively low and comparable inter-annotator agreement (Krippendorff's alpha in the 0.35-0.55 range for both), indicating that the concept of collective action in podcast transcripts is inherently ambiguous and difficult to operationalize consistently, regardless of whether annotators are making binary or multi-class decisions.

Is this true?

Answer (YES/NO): NO